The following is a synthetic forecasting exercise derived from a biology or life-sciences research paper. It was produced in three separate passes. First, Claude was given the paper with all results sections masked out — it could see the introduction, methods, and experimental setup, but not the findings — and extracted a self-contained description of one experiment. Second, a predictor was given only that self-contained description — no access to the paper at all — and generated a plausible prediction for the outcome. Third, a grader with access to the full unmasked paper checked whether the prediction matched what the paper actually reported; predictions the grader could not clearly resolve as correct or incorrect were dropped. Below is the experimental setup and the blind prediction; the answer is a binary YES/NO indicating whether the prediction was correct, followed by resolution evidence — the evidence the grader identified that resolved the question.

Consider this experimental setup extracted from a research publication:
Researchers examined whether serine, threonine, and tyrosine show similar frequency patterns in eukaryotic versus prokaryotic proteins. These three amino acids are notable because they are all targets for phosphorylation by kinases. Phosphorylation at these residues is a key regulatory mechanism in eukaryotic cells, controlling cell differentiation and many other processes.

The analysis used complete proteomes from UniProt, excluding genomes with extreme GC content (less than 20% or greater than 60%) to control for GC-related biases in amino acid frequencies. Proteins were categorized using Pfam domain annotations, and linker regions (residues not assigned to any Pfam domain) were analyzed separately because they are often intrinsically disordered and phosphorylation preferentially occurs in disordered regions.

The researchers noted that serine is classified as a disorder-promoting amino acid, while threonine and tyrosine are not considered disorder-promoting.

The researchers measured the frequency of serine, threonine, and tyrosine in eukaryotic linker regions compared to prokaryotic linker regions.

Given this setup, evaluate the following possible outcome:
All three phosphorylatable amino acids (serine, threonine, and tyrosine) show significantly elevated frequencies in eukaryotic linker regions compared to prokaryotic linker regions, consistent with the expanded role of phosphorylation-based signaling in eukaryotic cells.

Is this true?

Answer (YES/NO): NO